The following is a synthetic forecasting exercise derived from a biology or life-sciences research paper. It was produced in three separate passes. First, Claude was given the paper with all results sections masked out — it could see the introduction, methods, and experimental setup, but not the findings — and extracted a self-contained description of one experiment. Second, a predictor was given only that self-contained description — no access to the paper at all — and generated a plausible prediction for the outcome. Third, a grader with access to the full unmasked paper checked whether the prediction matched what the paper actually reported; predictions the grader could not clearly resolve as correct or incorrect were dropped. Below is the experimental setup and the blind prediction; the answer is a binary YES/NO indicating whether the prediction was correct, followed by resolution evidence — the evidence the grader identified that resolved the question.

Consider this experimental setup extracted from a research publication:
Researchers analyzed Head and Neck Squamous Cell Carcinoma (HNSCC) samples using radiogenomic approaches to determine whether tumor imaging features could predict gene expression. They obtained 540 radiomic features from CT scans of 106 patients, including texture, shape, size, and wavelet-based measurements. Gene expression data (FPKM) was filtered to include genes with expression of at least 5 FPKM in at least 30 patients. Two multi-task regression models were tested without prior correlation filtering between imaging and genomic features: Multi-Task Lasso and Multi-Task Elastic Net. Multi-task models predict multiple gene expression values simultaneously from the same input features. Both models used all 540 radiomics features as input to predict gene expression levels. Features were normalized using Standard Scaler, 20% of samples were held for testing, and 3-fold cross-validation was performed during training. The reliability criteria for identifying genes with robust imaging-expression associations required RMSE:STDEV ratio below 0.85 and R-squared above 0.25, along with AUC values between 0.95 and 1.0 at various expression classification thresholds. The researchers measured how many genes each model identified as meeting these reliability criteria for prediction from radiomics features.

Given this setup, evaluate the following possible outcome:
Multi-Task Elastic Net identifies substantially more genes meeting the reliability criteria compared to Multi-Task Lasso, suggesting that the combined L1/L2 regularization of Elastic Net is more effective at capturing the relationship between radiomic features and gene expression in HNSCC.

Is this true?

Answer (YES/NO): NO